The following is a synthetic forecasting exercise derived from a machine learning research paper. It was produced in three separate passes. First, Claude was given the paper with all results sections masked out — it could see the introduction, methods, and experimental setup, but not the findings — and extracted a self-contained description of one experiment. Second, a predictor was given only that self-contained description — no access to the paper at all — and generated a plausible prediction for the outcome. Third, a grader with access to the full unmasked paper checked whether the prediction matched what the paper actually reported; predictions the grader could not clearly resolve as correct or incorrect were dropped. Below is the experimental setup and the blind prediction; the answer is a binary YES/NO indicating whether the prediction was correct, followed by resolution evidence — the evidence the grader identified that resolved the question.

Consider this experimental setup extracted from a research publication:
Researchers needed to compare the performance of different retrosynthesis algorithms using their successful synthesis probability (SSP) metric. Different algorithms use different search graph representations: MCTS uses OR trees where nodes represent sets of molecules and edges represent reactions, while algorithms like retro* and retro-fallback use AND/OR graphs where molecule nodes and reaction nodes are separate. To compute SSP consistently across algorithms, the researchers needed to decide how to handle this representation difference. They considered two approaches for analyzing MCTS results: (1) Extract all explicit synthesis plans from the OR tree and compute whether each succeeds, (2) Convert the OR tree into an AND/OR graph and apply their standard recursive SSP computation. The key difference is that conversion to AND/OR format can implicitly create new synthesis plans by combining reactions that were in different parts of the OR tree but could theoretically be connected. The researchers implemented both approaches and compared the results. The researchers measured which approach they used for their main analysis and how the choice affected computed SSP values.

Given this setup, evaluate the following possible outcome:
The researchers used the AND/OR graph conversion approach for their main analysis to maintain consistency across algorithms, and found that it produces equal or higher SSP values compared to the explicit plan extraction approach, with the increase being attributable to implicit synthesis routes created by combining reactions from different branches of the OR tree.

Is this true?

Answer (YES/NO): YES